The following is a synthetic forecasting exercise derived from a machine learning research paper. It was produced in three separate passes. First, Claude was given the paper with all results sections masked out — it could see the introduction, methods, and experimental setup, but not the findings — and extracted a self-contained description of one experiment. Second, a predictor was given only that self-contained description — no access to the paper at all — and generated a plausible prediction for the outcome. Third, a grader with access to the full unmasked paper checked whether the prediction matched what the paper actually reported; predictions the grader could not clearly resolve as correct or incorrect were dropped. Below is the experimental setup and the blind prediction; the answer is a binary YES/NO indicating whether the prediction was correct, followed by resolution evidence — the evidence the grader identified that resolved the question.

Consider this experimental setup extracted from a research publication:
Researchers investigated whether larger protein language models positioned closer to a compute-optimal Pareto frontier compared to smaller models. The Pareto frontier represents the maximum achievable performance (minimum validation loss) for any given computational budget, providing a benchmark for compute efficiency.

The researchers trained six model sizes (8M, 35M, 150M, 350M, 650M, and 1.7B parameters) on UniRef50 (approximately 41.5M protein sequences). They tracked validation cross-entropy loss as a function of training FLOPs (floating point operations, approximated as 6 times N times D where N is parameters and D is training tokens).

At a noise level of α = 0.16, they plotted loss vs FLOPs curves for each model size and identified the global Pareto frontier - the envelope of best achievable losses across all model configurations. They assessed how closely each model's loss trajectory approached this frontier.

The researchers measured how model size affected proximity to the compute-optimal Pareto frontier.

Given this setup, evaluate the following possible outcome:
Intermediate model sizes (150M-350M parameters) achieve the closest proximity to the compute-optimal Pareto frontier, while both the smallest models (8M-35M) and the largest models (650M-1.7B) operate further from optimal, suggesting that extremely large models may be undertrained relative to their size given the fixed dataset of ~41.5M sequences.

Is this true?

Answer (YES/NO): NO